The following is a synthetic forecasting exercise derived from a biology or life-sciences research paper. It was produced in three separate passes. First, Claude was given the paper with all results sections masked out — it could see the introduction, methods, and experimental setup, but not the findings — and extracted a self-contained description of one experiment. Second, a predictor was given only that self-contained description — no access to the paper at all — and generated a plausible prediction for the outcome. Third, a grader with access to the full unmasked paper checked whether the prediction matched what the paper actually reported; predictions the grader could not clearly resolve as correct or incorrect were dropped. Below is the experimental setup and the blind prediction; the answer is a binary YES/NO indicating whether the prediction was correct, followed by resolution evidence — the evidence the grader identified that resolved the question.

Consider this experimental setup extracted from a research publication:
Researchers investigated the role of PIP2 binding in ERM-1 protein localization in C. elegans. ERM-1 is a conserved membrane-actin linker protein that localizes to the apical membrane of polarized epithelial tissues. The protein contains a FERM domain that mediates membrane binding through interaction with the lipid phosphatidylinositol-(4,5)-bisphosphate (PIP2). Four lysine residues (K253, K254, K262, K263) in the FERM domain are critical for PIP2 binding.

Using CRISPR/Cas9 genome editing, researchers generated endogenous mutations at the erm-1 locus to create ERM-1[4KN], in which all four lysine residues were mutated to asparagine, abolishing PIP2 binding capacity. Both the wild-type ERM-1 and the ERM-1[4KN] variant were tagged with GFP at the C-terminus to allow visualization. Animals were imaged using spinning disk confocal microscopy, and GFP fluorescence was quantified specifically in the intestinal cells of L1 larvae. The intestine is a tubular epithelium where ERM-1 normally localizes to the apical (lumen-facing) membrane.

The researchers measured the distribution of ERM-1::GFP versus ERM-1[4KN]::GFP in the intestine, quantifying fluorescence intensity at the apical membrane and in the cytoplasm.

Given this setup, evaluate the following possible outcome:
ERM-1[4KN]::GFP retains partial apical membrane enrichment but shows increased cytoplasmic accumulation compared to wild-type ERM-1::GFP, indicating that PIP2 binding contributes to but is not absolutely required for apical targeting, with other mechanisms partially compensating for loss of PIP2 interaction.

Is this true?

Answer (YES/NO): NO